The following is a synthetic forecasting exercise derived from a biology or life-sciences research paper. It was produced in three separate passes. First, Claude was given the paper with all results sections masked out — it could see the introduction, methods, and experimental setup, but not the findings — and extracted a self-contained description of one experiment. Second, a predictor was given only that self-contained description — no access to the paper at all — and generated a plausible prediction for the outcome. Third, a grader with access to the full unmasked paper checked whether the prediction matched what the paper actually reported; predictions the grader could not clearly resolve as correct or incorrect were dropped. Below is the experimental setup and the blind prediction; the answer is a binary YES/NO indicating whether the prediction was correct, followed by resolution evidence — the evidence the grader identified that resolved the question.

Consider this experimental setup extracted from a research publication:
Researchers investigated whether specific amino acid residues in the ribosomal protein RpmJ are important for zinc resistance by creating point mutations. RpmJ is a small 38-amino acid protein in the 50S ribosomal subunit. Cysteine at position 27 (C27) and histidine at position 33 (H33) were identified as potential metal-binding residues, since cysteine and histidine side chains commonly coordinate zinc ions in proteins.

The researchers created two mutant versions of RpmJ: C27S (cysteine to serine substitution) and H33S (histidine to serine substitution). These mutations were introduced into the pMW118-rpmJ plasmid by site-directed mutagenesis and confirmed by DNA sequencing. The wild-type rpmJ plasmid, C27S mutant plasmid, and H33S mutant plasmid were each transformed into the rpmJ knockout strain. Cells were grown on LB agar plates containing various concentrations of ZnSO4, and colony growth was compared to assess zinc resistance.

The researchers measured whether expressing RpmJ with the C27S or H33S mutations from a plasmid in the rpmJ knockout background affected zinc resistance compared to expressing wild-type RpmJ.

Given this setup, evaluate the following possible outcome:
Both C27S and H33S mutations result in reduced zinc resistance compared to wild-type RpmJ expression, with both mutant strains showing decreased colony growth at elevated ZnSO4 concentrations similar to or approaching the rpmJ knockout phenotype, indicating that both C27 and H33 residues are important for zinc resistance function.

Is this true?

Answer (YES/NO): NO